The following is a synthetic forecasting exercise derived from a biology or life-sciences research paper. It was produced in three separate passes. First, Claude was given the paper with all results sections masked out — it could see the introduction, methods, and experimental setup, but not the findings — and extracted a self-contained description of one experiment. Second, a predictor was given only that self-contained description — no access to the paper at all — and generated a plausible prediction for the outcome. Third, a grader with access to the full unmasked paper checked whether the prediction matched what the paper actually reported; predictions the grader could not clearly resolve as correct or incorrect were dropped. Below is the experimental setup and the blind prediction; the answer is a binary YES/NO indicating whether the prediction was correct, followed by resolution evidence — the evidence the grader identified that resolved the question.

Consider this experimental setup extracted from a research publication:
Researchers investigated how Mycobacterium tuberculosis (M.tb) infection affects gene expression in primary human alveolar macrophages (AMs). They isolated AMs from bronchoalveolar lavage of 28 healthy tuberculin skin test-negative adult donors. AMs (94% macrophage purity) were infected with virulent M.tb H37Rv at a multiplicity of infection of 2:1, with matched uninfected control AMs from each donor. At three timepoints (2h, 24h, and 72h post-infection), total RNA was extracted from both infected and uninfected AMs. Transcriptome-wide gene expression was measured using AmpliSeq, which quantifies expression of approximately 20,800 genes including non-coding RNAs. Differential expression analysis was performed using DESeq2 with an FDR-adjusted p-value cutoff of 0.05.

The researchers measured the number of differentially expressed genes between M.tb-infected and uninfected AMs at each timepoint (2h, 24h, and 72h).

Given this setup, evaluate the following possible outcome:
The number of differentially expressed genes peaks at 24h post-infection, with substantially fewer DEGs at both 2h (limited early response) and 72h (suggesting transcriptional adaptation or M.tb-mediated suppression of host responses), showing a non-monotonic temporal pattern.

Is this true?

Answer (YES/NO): NO